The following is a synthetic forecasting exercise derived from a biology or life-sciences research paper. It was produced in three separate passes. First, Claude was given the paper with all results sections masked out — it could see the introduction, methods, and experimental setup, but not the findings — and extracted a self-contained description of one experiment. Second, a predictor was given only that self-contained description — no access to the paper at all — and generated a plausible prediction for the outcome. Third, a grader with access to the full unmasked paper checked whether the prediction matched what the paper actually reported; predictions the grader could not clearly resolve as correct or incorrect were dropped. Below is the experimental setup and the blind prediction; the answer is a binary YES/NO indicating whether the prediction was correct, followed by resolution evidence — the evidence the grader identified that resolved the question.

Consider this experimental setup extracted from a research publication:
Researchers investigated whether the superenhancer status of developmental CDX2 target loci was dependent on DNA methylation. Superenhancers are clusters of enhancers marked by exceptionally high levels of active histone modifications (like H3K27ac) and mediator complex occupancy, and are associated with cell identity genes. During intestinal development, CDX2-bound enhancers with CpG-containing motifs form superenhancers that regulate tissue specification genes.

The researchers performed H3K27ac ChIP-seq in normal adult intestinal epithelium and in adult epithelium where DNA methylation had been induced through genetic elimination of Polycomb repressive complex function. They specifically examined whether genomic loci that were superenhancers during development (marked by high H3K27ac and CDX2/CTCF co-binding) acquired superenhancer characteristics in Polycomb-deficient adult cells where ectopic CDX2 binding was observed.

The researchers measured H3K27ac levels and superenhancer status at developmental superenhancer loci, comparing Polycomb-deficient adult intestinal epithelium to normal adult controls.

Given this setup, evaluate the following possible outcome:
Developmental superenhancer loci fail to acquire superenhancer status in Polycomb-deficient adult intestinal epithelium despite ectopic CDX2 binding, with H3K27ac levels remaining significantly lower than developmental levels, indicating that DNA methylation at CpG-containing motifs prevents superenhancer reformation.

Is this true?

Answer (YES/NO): NO